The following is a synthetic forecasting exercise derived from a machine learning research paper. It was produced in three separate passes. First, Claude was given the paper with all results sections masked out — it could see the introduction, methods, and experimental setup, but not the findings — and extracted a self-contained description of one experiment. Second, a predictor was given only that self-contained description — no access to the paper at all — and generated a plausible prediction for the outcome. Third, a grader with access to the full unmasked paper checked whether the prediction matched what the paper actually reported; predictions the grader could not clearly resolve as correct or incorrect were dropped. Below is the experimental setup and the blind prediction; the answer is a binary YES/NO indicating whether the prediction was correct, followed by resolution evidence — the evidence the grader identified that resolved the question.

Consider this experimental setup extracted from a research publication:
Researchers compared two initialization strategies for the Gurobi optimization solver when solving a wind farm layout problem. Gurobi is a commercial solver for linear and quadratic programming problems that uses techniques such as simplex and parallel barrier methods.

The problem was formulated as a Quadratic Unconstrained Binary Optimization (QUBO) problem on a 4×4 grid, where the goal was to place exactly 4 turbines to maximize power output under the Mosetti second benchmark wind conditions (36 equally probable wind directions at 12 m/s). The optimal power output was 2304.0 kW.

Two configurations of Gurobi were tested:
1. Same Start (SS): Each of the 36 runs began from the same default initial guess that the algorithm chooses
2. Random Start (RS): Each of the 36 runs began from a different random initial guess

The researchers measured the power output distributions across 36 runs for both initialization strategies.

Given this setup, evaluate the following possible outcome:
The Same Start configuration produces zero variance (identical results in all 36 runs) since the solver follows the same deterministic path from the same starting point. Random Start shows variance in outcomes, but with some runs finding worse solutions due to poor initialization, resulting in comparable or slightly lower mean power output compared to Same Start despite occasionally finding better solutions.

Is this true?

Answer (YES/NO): NO